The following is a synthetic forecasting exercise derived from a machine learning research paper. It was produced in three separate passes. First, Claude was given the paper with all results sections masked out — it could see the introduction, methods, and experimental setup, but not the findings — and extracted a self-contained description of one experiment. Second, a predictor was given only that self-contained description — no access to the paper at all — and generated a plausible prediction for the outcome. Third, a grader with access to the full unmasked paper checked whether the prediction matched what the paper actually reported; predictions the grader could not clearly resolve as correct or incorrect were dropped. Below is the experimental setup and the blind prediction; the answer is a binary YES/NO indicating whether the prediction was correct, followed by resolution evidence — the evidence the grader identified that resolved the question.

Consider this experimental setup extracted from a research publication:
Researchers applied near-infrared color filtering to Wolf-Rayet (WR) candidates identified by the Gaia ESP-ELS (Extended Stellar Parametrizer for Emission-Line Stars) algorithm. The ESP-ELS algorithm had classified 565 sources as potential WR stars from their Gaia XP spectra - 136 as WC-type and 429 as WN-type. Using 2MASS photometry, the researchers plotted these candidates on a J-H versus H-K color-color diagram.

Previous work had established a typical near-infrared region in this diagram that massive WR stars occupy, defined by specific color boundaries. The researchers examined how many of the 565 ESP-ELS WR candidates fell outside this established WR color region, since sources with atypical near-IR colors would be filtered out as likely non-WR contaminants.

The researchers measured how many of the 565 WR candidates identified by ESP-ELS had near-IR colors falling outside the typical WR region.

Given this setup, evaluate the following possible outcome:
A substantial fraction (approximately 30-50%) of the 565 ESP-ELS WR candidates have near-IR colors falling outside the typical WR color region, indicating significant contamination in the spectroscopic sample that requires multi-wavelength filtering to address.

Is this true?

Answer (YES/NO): YES